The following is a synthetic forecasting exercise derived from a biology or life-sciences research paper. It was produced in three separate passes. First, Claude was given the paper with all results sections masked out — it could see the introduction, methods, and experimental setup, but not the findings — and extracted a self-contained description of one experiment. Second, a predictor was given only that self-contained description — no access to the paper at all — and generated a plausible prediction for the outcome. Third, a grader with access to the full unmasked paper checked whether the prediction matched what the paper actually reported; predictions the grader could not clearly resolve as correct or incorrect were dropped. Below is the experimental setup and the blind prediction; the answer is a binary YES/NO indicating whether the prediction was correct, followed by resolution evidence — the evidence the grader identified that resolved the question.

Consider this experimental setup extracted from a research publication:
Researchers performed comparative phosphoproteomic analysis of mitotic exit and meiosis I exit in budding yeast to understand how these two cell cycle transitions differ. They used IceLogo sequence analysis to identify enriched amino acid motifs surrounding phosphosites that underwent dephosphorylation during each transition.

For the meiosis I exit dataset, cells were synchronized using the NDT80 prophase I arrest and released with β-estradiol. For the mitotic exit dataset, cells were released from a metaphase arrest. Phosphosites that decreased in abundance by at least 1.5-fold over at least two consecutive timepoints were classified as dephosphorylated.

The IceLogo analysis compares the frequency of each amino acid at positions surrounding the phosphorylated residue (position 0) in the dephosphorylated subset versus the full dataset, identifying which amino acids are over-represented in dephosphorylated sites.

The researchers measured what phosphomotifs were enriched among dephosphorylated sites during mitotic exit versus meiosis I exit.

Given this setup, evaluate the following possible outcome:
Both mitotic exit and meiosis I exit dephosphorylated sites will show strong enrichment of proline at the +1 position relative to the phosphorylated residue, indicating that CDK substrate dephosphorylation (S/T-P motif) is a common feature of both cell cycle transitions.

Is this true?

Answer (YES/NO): NO